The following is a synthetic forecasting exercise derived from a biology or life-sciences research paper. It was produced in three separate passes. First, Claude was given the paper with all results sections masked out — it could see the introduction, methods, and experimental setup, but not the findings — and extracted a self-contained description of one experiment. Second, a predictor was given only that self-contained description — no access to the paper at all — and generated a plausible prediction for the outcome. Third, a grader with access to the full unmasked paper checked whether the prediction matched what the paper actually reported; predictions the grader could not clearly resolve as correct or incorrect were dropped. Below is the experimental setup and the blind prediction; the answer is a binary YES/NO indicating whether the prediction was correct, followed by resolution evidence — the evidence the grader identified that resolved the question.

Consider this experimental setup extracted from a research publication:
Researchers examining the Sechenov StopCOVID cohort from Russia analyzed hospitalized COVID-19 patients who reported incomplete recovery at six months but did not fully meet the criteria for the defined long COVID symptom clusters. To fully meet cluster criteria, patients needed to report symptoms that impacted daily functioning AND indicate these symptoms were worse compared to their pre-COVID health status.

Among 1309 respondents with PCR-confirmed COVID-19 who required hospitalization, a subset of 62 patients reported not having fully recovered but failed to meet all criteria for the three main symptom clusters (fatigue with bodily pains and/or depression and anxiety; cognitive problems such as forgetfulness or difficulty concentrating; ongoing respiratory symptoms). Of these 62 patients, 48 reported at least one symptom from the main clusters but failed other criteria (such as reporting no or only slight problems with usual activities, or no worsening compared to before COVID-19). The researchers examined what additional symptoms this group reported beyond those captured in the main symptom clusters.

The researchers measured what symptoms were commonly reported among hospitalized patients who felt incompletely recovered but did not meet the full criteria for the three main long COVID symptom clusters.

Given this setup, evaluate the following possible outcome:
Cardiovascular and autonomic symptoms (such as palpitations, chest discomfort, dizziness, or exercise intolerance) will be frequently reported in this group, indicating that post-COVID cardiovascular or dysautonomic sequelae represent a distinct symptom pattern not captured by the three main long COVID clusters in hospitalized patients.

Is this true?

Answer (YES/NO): NO